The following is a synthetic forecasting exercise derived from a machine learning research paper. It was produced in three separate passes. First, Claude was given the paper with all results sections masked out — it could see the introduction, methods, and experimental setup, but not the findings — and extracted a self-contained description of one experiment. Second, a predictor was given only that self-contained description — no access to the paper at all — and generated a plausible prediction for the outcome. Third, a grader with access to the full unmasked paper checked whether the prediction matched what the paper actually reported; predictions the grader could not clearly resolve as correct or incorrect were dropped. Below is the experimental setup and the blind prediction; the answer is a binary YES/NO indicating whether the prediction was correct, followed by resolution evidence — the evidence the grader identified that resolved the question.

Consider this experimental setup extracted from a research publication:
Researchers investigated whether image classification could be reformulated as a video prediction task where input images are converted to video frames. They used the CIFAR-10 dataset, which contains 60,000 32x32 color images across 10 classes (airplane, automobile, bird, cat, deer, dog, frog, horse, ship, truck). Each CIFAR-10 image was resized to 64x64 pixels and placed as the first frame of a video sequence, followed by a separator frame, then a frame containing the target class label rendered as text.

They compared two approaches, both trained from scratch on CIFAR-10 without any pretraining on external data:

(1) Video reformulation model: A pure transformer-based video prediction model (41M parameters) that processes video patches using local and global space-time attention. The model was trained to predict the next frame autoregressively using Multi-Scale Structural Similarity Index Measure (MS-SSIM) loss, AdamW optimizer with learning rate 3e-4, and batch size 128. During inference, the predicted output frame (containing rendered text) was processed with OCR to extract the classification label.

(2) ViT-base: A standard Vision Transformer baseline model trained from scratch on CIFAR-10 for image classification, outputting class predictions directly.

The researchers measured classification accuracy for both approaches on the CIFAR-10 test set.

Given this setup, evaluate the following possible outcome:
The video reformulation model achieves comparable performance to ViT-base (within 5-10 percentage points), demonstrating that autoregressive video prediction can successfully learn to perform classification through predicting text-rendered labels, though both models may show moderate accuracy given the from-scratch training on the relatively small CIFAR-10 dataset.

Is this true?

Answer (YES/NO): NO